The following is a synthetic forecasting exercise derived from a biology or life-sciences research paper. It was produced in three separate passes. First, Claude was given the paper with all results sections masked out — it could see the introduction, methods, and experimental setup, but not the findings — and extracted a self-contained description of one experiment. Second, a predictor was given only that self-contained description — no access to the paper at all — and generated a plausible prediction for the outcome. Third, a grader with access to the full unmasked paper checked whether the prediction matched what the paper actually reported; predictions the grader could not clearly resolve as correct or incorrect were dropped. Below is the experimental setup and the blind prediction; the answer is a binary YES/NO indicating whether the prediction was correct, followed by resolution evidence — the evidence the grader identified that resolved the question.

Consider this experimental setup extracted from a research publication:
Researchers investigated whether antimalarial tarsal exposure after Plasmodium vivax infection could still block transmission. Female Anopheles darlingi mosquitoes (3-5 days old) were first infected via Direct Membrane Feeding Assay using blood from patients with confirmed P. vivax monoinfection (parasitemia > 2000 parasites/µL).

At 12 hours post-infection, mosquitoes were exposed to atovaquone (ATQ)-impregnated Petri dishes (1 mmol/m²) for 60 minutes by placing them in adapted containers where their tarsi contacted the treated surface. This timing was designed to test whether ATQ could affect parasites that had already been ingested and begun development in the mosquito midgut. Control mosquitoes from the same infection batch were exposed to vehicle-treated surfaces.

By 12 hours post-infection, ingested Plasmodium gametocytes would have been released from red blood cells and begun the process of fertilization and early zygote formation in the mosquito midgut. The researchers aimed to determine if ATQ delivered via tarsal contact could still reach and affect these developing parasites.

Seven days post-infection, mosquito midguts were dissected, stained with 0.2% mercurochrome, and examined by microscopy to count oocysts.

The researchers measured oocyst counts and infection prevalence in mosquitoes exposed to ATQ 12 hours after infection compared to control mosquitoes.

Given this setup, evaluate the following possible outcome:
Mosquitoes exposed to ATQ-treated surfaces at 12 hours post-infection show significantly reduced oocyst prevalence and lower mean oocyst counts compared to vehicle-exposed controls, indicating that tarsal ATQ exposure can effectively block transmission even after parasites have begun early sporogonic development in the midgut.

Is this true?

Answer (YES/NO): YES